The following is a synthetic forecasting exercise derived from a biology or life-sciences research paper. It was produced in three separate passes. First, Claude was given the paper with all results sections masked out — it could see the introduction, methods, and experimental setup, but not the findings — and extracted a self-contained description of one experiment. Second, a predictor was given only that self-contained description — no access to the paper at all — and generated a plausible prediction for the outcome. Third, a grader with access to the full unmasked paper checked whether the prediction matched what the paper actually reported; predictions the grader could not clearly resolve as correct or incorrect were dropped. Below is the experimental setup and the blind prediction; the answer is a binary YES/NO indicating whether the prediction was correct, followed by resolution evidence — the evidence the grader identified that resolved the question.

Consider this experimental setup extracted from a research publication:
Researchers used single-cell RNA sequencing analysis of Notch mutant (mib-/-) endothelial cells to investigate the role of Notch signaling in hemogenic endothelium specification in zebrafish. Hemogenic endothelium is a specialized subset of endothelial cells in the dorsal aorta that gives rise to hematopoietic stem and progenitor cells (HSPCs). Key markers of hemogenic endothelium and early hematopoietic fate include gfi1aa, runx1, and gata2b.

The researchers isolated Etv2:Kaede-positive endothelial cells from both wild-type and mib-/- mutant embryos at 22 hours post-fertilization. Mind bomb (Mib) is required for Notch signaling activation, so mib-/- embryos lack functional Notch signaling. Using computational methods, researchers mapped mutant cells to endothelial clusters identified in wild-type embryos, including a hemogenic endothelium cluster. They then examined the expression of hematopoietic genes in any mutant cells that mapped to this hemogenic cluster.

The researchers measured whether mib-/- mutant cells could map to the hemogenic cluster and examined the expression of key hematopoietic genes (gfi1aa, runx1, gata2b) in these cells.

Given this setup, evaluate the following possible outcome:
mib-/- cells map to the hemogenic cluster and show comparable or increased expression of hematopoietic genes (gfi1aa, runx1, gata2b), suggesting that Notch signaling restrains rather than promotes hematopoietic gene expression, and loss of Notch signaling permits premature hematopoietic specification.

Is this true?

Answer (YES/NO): NO